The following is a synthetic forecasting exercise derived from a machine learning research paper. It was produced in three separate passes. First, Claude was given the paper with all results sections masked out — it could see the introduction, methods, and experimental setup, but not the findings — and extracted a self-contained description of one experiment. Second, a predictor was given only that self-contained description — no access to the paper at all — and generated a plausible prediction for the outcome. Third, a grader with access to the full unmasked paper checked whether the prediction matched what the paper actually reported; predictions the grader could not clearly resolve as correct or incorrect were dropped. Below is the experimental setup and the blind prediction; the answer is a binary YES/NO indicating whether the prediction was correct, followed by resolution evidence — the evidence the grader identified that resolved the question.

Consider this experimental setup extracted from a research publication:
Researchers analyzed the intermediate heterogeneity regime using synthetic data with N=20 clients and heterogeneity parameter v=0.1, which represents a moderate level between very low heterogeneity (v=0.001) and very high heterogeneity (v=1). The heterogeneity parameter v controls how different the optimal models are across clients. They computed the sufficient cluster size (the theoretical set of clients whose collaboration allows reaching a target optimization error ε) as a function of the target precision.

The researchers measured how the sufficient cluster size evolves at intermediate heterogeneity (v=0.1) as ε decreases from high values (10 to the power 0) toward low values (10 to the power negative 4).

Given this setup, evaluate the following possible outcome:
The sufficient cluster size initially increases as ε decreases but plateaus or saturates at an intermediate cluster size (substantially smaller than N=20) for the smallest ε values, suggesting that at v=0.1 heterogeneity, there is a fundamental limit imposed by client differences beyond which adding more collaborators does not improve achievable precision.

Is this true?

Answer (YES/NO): NO